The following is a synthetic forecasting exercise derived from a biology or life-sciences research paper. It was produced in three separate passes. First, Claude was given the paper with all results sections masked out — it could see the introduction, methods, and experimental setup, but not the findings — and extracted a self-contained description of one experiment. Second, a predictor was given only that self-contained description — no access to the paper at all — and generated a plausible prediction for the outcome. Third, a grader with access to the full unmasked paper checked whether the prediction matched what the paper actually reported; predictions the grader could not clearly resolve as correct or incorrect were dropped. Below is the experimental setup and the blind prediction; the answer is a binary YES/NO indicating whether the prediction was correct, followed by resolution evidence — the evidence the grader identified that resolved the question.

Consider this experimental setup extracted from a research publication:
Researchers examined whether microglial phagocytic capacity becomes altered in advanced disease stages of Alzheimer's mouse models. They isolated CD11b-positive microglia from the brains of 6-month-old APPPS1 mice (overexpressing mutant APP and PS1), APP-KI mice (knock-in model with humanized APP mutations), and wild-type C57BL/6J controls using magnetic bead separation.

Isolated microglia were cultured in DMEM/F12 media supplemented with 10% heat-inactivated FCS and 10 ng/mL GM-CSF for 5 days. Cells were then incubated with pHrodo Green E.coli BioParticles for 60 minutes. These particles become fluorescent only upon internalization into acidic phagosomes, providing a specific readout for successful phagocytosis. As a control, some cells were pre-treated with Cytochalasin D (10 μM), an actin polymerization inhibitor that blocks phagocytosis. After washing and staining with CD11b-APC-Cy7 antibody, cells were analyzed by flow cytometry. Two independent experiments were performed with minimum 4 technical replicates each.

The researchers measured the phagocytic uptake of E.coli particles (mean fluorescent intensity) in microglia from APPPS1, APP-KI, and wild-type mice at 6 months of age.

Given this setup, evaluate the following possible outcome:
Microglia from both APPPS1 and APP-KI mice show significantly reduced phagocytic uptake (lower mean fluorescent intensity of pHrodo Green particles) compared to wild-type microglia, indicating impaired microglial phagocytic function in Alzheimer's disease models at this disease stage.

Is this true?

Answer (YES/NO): YES